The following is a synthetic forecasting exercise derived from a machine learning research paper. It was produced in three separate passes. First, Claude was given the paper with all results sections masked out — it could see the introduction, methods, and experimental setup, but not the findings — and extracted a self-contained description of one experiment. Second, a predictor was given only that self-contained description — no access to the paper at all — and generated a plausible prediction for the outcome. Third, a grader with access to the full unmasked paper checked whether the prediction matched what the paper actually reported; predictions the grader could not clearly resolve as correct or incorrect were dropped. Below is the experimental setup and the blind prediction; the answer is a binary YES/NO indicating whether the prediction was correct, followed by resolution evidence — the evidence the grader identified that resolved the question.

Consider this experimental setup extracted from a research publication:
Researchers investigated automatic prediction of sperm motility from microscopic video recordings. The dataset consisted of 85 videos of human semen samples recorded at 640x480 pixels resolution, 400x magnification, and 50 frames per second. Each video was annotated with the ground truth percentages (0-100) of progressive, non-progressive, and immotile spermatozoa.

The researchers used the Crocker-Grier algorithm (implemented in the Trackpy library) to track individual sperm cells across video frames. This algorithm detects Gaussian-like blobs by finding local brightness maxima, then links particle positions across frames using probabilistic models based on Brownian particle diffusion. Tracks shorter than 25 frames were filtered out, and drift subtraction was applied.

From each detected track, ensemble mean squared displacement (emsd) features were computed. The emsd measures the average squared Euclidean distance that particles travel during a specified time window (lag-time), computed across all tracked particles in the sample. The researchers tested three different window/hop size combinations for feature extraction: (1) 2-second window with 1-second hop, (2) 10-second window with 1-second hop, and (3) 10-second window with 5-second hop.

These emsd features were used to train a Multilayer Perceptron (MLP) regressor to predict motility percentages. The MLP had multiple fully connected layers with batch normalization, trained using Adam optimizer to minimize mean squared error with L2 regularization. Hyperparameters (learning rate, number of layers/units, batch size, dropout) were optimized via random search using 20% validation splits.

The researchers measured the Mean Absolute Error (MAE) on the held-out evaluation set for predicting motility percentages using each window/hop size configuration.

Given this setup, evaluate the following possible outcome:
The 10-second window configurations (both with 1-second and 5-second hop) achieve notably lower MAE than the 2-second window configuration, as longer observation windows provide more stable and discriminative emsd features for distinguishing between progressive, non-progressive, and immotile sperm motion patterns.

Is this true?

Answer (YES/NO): YES